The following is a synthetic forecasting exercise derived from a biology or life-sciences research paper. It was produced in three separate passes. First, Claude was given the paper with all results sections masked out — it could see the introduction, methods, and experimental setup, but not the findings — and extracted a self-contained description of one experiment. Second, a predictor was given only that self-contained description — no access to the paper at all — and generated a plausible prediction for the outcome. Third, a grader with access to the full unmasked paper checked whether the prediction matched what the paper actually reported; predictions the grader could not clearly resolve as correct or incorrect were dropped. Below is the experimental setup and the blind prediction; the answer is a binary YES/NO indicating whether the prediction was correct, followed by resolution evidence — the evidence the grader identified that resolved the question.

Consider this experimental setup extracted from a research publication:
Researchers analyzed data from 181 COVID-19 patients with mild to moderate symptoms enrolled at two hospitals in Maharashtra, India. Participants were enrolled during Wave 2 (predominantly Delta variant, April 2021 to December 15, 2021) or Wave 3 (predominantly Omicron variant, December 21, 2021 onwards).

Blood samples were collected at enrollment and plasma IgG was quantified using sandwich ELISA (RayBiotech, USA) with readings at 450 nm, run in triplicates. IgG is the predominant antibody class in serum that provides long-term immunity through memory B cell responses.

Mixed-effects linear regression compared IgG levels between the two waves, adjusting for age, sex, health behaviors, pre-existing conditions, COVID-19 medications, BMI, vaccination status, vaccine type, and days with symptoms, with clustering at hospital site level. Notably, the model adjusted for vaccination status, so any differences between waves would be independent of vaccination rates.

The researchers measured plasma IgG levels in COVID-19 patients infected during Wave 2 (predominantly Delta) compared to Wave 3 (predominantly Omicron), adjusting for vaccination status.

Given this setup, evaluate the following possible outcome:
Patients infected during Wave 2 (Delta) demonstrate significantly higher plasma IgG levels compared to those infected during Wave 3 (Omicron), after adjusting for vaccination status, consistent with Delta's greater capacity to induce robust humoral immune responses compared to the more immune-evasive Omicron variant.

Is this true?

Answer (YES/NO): YES